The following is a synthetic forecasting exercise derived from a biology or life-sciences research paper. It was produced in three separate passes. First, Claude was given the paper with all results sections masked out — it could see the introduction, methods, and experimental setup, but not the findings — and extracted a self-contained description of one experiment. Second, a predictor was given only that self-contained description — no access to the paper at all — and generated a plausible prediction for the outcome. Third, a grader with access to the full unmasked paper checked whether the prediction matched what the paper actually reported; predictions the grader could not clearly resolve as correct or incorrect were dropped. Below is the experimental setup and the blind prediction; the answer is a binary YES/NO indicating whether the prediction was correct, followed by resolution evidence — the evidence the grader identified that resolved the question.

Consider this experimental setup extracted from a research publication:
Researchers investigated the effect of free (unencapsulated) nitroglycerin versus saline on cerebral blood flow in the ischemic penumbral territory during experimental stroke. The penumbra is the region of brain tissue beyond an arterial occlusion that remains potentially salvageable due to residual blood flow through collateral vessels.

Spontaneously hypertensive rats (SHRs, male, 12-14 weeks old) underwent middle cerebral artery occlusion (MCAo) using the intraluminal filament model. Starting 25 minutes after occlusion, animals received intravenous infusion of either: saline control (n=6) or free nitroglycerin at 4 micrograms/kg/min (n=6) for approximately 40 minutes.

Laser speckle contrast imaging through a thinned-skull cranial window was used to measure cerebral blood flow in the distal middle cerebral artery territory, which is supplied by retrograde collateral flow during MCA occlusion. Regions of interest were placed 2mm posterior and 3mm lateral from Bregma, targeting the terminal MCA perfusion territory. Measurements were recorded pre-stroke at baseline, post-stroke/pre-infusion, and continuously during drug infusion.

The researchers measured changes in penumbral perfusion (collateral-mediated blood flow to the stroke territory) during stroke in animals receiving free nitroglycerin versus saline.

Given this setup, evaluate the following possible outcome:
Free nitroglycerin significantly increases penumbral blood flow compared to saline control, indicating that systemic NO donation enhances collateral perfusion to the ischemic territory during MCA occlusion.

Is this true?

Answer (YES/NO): NO